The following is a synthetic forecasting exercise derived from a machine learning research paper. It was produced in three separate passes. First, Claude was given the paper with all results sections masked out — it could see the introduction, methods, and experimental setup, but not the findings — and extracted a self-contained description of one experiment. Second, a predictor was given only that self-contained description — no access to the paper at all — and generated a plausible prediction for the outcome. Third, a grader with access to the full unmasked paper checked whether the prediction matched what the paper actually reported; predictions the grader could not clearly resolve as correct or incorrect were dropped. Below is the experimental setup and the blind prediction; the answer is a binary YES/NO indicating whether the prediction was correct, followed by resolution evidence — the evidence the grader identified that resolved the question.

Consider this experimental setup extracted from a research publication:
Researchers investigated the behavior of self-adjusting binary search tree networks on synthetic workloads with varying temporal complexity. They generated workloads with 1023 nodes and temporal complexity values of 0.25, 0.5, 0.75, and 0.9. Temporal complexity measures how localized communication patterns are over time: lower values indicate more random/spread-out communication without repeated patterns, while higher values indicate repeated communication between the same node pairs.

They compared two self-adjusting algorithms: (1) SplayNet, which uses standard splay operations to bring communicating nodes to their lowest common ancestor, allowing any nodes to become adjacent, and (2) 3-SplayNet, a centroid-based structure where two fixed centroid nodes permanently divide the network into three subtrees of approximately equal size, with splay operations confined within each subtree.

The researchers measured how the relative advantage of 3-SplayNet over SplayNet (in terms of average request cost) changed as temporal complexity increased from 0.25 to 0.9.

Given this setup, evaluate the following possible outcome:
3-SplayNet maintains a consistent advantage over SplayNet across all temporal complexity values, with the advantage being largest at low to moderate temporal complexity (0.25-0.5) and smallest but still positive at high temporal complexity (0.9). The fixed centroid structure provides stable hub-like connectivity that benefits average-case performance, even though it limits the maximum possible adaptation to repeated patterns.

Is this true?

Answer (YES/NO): NO